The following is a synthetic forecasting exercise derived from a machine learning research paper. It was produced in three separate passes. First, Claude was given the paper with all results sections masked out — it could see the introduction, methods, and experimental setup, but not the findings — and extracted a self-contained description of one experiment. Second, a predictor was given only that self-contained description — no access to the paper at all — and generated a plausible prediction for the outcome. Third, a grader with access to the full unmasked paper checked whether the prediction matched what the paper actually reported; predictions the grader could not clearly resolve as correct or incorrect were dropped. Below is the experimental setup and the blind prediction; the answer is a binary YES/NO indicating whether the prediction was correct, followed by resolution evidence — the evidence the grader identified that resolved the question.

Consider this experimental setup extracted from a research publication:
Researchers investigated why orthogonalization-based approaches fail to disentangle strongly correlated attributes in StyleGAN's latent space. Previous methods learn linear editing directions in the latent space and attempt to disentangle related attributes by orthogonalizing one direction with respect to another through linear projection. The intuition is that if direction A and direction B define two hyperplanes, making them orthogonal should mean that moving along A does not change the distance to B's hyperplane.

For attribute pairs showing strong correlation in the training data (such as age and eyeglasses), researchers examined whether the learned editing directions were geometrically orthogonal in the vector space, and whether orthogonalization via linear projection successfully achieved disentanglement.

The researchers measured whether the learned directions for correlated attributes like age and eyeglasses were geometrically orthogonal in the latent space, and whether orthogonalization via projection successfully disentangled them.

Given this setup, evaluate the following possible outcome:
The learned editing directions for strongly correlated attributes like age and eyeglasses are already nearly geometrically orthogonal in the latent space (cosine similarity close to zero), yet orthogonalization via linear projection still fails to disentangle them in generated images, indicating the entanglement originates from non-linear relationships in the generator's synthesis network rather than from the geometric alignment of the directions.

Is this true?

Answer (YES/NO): YES